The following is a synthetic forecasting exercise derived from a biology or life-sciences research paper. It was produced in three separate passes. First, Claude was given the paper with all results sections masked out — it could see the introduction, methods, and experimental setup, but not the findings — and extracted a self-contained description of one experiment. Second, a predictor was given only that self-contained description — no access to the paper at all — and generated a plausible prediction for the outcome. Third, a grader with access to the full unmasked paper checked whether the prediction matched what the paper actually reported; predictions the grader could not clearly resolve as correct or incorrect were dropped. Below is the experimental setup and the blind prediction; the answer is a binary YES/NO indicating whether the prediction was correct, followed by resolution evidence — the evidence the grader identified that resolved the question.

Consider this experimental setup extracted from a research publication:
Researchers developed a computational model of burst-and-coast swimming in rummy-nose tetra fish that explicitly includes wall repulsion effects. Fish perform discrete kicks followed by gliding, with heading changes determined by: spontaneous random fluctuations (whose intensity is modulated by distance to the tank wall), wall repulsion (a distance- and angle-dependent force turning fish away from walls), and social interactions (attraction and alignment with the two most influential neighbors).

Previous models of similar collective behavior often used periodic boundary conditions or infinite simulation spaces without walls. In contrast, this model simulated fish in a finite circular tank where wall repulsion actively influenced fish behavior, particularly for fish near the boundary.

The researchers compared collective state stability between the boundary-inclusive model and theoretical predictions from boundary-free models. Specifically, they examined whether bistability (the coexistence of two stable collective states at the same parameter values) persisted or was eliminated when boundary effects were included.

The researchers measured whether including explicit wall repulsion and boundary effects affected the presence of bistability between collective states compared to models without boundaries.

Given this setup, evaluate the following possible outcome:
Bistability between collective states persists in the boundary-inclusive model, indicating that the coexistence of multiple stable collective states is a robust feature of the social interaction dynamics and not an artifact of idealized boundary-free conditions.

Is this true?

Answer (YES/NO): YES